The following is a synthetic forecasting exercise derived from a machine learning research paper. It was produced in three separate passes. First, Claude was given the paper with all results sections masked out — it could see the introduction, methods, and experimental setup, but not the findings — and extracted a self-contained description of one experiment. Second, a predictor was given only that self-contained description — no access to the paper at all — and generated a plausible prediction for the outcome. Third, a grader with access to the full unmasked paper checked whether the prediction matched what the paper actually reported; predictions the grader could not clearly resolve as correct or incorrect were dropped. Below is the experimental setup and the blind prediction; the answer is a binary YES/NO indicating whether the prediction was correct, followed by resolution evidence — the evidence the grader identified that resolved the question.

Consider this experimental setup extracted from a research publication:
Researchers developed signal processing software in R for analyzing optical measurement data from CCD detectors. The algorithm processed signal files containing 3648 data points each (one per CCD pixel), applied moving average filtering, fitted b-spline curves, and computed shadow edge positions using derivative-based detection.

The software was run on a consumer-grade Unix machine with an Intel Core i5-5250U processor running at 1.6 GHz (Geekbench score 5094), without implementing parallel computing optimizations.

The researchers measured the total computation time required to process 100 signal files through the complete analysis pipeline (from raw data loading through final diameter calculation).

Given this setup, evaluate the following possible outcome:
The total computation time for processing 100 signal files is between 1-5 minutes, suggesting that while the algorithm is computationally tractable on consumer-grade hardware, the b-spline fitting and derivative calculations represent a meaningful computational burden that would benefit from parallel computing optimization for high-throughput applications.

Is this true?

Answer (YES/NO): NO